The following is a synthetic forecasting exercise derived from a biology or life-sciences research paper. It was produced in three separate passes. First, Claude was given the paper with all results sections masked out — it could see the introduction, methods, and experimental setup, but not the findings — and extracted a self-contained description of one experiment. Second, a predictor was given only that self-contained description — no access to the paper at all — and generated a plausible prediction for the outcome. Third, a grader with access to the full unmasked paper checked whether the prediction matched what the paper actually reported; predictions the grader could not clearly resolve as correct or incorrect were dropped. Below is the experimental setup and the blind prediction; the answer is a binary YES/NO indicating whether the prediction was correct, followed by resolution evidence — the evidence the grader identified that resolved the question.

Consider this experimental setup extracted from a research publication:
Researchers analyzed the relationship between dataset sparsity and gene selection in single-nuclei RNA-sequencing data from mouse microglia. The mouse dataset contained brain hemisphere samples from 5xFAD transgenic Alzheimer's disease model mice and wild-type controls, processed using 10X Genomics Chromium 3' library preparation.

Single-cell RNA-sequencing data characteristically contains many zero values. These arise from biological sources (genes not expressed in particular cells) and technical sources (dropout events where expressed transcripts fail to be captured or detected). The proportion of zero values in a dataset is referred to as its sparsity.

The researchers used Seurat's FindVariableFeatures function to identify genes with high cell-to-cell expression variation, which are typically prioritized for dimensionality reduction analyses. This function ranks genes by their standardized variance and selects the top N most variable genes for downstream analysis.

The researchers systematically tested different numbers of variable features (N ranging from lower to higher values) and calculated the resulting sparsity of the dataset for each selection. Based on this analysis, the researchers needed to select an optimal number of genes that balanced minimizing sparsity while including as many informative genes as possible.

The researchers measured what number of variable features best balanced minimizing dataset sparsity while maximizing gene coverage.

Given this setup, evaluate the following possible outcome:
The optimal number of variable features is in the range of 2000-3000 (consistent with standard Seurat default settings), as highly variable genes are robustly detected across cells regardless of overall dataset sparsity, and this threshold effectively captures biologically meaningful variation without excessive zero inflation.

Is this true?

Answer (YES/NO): NO